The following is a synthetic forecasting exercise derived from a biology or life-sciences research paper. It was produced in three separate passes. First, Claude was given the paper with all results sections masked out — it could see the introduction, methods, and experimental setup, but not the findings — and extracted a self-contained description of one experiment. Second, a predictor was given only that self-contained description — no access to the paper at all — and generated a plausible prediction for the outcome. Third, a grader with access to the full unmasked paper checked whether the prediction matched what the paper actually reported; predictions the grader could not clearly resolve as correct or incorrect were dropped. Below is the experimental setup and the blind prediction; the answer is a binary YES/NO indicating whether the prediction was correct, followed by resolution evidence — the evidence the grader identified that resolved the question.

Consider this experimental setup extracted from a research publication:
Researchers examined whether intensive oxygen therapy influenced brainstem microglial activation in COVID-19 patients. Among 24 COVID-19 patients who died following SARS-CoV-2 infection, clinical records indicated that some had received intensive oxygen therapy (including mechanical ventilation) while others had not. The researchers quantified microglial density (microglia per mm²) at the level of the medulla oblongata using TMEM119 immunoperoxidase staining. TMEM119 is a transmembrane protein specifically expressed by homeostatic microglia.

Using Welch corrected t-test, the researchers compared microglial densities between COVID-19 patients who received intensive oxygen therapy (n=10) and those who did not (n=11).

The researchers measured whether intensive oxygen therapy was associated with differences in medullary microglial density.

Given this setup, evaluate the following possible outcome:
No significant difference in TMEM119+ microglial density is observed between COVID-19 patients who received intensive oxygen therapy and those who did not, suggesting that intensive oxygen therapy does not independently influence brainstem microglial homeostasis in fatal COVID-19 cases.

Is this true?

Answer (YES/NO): YES